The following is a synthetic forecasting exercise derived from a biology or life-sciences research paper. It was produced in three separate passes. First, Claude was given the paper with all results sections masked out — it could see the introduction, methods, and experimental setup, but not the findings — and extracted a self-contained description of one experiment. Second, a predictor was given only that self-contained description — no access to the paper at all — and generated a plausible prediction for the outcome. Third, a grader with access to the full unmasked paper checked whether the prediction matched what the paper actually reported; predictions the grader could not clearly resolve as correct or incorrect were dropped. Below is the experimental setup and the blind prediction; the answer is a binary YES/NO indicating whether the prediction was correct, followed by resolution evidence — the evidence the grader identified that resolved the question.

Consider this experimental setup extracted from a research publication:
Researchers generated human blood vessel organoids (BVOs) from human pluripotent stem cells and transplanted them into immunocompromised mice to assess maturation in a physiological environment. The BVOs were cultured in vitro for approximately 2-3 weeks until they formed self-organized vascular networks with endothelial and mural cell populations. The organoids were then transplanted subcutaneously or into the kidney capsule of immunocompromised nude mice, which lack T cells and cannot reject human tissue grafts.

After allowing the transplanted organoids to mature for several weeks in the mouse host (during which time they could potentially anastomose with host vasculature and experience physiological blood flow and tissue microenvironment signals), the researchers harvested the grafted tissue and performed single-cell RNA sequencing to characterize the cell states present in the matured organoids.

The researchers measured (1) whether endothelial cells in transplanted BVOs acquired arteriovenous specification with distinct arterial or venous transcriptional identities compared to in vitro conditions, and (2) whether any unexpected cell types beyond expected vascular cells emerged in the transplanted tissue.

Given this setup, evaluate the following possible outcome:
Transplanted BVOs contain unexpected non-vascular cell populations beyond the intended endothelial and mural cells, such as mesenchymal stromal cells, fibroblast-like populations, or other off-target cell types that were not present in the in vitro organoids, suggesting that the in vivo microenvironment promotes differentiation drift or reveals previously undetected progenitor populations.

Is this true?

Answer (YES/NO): YES